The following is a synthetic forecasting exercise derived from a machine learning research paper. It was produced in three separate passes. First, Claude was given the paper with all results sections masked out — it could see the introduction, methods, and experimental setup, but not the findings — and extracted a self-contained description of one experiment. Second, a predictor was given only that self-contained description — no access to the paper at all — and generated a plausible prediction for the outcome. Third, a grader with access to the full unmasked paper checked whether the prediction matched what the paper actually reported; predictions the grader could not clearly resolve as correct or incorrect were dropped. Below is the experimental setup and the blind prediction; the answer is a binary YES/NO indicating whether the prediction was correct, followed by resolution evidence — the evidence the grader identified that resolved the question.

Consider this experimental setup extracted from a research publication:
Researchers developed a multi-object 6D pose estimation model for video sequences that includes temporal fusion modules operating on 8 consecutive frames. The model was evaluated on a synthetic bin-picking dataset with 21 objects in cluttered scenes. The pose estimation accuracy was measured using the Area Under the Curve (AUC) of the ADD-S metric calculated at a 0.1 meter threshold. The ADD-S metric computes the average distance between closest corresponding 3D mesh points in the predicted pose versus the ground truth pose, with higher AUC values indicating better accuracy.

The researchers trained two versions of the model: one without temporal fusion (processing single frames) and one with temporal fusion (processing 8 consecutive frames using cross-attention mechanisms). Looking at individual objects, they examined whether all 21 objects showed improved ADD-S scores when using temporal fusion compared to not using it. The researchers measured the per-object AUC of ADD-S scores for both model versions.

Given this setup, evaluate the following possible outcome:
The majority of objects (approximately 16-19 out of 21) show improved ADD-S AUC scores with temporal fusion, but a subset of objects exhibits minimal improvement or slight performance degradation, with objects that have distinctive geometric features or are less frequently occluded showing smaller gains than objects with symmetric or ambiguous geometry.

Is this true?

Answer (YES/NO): NO